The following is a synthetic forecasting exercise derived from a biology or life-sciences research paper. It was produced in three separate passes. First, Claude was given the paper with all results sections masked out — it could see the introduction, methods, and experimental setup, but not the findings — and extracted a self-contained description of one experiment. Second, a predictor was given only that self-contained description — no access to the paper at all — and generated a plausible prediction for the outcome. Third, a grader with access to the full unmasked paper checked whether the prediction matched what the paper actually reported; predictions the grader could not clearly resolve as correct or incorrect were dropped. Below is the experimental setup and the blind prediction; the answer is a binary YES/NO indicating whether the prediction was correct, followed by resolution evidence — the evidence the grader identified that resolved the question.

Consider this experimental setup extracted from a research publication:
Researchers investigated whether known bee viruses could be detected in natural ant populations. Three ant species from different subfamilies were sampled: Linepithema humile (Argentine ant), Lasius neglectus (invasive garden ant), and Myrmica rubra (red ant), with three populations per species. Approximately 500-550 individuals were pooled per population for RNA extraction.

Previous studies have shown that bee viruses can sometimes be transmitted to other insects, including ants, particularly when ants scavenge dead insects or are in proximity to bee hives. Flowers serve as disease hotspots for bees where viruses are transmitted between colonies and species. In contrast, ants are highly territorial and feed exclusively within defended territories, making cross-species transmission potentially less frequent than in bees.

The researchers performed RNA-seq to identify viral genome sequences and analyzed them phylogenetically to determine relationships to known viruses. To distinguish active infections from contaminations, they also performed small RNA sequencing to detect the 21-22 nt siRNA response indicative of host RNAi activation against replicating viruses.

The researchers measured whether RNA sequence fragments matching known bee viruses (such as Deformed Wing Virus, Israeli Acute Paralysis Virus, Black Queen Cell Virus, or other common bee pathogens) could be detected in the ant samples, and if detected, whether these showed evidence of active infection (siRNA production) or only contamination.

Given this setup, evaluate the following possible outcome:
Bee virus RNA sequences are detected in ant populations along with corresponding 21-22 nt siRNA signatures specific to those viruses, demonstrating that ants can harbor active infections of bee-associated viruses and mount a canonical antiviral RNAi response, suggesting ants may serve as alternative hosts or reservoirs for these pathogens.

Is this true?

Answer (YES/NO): YES